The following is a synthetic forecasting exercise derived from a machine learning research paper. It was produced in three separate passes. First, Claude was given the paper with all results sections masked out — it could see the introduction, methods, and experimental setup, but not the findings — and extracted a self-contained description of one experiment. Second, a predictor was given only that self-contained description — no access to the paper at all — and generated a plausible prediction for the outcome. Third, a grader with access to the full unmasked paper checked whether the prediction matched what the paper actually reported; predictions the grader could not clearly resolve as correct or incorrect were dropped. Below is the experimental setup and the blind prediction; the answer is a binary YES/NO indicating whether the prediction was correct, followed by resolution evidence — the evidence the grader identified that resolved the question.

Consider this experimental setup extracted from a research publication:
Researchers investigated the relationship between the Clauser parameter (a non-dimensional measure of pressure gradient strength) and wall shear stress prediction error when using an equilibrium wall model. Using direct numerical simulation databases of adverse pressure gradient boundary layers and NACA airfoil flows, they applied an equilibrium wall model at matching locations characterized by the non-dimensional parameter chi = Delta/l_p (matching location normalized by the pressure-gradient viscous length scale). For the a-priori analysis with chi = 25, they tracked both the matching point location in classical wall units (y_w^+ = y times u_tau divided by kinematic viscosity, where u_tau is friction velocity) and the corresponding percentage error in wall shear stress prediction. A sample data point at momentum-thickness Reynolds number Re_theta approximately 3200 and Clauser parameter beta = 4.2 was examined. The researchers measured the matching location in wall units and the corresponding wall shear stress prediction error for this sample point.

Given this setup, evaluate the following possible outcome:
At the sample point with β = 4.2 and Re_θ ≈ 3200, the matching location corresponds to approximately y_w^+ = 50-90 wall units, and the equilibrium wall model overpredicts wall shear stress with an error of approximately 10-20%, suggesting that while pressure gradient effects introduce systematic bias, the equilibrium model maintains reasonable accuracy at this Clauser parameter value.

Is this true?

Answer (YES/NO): NO